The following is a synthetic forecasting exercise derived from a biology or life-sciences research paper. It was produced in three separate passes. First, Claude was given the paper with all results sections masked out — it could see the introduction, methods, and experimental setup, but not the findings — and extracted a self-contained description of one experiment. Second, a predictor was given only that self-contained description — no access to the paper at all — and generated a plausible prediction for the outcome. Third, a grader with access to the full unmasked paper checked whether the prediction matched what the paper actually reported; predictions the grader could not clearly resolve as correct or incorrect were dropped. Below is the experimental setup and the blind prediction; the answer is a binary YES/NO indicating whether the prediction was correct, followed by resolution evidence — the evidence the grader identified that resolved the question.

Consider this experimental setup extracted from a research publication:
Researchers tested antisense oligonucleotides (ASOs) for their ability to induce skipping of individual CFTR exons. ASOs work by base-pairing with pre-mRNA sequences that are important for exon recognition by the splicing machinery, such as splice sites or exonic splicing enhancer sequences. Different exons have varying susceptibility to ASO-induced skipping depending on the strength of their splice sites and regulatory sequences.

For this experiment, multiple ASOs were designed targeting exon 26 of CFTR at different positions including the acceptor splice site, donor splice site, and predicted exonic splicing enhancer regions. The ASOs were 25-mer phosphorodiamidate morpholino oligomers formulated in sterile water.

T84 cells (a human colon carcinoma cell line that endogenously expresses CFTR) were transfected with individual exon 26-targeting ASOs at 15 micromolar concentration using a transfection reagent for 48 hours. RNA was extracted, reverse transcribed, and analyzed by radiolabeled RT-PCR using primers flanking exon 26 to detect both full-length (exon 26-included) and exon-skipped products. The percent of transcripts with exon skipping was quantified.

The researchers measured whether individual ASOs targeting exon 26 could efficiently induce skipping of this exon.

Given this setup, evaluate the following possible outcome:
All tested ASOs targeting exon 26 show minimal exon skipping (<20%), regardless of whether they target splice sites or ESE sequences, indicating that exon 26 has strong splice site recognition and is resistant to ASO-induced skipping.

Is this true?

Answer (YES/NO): YES